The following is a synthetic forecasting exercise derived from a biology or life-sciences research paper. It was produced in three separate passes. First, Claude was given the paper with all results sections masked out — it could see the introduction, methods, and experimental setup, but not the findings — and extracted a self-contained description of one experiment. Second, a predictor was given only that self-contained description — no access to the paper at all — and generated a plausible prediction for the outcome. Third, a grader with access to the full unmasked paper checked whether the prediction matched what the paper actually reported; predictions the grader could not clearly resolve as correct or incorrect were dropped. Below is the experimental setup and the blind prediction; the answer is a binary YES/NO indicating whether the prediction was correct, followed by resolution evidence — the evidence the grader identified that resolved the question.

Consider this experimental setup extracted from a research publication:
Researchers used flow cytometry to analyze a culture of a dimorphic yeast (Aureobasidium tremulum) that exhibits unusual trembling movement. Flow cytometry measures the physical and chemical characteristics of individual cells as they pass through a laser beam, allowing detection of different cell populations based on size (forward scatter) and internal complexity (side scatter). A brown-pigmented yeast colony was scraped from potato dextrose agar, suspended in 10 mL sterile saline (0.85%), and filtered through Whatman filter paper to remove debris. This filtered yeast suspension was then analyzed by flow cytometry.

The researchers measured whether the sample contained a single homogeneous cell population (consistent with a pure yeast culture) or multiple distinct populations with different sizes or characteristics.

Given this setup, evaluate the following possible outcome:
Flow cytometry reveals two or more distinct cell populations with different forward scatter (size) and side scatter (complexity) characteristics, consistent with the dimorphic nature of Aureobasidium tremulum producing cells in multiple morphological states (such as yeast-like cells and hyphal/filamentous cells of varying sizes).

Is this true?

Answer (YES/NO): NO